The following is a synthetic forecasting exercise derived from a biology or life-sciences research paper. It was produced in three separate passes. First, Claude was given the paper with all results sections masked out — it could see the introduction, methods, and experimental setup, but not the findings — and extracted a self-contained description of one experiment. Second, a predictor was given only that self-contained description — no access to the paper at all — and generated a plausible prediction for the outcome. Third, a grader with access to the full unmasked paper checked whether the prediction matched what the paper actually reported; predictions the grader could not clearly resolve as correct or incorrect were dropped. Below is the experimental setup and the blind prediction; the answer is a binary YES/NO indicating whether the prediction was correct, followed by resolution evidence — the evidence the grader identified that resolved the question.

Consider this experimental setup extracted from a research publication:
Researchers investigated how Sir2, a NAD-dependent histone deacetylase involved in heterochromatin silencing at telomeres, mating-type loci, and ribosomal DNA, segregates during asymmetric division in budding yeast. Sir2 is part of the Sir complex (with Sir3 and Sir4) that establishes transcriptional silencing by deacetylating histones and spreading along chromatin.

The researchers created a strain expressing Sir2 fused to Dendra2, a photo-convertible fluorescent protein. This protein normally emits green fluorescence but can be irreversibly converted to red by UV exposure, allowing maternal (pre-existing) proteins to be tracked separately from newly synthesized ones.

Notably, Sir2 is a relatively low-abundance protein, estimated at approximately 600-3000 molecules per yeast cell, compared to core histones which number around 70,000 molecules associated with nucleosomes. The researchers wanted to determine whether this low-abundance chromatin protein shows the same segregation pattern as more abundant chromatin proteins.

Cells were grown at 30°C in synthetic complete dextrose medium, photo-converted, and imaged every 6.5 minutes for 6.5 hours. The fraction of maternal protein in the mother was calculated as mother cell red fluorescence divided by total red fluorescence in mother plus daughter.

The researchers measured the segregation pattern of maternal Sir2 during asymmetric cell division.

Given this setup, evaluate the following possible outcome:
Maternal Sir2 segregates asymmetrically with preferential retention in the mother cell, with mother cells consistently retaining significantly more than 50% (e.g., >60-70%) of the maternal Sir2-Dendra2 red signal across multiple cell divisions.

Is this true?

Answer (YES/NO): NO